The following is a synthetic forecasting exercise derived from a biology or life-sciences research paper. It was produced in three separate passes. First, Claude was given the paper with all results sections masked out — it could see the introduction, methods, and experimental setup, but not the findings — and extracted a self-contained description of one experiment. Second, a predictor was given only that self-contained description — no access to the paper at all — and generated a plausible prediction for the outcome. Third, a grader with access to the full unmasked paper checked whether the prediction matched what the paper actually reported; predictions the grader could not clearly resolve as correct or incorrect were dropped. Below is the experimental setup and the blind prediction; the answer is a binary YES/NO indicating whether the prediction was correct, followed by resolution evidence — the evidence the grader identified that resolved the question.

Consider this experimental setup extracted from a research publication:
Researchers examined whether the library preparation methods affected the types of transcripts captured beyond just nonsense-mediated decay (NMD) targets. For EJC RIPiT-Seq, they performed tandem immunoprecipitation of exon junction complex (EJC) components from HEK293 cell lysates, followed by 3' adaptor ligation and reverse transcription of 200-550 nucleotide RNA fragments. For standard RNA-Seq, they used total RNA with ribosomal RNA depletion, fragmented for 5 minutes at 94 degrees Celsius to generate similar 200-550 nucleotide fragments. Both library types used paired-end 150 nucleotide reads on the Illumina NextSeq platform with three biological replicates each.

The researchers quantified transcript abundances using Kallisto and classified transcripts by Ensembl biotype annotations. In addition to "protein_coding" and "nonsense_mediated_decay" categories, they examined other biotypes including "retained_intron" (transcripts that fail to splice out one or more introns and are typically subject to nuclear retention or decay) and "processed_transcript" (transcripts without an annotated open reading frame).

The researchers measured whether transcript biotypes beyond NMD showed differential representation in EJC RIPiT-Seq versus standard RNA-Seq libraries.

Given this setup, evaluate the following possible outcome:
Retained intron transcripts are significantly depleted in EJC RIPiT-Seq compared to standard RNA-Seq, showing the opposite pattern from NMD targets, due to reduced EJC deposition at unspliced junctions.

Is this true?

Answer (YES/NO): NO